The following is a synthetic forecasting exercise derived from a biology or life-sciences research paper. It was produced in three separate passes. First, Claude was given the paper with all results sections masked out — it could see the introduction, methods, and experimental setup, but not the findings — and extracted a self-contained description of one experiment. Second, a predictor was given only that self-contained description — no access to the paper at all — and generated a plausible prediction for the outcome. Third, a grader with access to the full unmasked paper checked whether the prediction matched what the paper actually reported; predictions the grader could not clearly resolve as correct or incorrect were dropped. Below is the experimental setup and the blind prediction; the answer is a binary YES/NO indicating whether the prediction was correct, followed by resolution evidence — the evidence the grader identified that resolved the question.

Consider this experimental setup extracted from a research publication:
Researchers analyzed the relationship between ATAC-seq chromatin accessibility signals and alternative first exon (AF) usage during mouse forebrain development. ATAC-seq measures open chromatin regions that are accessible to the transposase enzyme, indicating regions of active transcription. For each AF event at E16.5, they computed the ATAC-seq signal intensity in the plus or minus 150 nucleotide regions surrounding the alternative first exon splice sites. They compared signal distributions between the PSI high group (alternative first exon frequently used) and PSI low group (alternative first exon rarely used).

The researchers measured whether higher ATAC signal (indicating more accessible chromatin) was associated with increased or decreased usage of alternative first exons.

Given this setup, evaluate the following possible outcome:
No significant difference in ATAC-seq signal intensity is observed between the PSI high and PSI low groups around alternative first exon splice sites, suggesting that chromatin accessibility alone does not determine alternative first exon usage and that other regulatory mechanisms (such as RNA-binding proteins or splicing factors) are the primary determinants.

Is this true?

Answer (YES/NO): NO